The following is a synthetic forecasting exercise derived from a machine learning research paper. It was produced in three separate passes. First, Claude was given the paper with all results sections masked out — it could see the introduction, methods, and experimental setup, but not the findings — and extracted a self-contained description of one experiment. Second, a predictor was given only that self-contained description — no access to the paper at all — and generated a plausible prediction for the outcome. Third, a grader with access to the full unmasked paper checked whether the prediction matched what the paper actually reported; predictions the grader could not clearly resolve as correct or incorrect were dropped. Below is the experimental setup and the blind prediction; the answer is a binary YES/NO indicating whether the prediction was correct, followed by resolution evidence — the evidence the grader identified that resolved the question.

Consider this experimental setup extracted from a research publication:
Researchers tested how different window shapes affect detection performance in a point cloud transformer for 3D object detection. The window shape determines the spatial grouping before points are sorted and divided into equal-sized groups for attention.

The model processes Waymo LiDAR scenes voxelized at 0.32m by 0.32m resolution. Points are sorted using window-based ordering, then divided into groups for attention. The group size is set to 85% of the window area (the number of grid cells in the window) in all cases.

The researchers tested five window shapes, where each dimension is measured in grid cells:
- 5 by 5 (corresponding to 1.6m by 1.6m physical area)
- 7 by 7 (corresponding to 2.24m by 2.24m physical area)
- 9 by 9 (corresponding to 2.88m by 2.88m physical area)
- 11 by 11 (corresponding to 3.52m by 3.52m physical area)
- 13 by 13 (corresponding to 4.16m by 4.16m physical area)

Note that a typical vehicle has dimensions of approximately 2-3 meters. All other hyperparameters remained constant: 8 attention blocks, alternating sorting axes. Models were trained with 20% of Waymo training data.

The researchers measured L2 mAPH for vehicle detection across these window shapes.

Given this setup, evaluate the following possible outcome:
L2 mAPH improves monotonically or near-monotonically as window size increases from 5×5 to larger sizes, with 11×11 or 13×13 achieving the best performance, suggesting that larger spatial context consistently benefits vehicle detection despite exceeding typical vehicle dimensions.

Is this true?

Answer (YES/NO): NO